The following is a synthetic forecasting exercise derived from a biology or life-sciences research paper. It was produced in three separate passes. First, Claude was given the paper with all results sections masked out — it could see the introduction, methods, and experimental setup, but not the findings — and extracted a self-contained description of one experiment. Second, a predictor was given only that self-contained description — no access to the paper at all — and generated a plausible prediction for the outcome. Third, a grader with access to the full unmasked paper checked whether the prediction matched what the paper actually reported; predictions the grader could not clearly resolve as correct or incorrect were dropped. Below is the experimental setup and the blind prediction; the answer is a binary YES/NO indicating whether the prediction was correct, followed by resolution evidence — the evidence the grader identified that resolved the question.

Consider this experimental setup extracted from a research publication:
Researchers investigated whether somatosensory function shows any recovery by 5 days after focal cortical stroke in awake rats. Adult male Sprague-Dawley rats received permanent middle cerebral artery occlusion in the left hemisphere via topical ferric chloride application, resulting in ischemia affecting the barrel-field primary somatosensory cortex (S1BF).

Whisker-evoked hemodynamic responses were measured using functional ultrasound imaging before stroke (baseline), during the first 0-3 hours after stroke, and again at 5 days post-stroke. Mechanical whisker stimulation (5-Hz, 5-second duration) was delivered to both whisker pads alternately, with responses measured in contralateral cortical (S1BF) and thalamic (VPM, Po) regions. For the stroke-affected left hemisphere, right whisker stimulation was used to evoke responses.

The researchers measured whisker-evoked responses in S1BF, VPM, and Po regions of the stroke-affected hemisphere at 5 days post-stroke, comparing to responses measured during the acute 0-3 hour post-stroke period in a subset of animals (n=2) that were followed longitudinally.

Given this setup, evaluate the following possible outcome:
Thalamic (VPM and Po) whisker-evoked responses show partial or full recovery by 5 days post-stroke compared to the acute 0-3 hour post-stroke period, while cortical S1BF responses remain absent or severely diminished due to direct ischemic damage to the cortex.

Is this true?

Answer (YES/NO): NO